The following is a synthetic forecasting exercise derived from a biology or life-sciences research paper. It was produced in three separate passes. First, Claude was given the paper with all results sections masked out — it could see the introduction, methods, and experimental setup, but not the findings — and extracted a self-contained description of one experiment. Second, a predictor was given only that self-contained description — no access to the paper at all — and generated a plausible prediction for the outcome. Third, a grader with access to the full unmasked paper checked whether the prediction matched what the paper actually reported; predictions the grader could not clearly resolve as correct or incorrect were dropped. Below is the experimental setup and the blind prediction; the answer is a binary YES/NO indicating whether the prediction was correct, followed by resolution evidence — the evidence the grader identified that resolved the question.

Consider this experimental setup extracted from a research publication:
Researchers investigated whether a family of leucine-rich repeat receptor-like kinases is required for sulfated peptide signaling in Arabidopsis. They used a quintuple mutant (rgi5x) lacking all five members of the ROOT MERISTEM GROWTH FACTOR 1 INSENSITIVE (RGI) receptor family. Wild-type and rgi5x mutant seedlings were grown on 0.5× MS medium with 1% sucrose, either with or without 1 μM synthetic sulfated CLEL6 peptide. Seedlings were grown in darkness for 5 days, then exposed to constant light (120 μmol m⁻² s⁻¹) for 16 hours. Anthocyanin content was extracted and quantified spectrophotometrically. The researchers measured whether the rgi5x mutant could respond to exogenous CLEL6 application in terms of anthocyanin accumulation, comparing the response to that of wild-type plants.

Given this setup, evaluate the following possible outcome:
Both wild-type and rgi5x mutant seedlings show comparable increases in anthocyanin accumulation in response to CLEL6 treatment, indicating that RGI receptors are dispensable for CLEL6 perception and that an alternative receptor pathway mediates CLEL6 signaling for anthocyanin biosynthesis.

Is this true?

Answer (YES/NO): NO